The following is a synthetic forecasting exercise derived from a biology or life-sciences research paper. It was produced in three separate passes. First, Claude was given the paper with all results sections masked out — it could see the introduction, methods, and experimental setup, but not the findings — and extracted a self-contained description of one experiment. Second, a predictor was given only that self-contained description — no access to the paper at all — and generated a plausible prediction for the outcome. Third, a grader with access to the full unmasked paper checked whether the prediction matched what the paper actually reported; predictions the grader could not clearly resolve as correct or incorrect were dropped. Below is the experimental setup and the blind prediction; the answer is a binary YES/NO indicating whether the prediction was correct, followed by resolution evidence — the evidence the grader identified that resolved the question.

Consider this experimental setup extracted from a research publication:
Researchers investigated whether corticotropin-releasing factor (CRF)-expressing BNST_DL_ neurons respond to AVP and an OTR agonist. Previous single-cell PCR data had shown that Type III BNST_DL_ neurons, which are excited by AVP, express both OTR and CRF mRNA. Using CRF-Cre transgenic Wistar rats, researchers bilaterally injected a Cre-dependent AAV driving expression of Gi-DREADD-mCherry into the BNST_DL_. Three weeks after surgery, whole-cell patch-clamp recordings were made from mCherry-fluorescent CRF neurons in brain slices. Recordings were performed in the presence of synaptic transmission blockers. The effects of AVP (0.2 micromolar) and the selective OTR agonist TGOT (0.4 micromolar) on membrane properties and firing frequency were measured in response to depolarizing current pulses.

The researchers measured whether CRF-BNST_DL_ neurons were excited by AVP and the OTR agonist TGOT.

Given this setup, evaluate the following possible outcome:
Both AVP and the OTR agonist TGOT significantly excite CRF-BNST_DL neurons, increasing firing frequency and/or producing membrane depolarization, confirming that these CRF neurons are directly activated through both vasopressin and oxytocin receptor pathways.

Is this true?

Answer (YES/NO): YES